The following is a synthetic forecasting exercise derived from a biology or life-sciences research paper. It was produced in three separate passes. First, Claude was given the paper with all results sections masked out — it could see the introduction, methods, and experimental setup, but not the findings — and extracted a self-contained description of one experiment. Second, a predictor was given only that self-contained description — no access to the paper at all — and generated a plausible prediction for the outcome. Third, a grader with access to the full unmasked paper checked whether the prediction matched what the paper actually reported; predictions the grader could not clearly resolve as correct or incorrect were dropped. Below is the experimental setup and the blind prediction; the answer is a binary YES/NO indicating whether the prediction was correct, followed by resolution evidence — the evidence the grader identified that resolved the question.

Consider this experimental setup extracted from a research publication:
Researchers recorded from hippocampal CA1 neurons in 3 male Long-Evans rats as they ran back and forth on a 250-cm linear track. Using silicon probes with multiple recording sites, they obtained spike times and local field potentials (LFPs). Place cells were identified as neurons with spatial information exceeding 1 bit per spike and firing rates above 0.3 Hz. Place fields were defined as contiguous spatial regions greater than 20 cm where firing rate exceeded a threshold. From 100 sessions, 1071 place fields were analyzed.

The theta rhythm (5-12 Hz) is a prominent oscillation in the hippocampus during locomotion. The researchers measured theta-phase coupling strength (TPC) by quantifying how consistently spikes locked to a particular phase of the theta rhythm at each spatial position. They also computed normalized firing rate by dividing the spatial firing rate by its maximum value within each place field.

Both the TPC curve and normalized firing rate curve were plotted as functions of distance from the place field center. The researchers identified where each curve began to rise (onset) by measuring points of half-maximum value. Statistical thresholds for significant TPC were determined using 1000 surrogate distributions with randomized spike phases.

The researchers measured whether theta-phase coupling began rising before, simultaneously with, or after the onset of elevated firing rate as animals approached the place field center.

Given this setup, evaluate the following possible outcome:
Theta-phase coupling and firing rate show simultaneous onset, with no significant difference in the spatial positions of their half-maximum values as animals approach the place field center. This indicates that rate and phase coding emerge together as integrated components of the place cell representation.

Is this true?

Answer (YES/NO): NO